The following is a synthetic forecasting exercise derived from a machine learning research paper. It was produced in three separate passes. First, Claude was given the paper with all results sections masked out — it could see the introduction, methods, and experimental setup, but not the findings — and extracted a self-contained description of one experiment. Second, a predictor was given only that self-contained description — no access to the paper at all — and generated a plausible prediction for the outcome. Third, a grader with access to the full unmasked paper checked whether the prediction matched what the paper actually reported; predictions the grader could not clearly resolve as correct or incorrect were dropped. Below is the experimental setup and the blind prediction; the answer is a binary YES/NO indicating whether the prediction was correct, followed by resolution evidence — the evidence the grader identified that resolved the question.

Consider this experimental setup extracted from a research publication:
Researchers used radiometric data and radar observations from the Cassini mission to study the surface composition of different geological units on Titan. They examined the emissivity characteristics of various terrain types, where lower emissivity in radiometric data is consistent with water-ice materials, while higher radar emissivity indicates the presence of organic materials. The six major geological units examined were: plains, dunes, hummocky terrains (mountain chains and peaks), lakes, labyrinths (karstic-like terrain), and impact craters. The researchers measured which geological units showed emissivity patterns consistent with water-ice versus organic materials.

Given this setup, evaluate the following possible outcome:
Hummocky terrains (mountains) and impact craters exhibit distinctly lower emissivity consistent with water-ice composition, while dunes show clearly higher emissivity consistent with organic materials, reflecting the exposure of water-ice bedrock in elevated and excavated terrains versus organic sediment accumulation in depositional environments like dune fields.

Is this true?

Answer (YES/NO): YES